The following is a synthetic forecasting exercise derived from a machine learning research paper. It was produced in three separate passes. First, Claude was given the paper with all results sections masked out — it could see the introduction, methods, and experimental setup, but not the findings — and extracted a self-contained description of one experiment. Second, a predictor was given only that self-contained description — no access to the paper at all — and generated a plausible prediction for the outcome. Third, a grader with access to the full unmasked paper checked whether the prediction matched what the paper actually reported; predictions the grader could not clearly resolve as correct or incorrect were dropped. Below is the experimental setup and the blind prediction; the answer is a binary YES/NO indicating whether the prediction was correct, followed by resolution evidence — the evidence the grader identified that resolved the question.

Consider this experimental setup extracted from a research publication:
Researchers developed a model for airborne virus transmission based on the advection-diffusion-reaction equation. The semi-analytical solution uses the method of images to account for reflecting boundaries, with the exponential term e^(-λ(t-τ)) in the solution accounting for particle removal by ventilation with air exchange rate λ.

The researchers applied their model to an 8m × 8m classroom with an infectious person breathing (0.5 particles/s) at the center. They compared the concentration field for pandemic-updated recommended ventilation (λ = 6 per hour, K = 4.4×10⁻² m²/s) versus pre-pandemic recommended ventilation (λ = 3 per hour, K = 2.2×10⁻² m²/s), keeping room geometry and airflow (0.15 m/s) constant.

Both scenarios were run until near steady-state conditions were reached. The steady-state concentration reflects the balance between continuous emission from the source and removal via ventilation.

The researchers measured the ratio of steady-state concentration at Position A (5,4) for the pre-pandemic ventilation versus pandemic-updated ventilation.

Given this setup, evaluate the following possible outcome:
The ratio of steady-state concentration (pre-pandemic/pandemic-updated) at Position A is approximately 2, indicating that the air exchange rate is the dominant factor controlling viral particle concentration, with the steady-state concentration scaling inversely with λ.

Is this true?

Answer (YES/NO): YES